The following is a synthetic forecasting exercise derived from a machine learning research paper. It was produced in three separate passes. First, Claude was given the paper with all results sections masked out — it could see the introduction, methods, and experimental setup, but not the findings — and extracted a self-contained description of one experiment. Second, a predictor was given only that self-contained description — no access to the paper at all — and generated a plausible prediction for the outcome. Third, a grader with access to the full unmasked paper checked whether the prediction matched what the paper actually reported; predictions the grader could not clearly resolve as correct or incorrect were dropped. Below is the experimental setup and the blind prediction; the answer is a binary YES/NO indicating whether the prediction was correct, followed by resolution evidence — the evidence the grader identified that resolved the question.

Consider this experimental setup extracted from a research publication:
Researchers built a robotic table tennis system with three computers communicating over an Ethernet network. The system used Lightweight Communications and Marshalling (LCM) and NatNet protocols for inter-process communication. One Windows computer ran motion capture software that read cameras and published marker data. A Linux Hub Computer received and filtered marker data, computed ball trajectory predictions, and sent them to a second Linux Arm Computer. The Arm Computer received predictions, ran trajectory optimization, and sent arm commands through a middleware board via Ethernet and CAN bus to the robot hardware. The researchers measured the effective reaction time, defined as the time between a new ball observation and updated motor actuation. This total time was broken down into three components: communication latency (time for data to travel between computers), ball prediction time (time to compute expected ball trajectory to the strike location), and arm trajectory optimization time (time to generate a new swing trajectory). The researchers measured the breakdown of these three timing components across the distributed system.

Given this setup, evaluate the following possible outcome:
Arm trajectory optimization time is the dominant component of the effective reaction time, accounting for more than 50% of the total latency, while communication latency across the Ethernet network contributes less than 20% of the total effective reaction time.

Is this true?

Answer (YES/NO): NO